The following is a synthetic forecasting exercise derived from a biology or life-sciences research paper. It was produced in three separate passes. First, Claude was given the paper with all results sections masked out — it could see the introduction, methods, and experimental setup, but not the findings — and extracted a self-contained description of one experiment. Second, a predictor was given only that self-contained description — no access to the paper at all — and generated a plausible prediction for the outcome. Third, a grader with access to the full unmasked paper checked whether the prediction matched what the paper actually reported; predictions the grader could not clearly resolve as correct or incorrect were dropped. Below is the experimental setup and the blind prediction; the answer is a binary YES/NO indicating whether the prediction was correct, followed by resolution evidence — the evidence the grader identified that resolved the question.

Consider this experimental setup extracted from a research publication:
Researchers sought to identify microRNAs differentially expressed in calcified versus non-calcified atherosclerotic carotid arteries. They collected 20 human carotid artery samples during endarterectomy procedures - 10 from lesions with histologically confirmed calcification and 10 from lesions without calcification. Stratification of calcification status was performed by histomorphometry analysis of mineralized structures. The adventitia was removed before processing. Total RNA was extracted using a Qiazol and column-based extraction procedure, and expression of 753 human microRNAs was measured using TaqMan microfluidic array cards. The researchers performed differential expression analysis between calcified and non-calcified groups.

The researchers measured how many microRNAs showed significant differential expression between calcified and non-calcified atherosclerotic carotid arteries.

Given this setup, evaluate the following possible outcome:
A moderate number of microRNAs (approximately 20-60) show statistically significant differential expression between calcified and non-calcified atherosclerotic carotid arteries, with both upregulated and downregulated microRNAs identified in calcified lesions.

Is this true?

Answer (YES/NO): NO